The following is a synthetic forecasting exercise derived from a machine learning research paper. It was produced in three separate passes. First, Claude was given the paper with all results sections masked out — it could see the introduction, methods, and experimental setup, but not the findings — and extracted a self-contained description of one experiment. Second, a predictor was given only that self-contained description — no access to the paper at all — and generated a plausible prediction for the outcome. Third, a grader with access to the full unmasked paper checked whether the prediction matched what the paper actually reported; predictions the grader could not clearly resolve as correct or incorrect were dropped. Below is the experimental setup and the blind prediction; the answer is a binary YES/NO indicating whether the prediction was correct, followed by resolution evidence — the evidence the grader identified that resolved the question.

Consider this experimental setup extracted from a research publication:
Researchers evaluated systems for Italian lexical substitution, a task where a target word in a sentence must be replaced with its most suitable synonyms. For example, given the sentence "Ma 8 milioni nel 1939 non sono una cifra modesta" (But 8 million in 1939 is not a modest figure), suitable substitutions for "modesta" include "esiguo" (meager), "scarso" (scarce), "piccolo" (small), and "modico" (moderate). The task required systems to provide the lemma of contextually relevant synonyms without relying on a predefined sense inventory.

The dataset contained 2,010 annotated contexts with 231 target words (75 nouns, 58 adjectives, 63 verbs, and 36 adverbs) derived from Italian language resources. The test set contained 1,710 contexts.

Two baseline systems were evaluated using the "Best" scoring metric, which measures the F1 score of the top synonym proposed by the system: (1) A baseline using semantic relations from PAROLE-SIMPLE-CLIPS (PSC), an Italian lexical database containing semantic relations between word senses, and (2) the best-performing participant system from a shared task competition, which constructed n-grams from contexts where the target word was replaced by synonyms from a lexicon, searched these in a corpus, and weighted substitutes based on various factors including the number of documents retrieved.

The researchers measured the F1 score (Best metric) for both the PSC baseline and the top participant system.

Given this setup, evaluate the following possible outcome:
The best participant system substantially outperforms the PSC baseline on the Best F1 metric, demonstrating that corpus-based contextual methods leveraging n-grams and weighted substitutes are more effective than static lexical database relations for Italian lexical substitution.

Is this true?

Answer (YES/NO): NO